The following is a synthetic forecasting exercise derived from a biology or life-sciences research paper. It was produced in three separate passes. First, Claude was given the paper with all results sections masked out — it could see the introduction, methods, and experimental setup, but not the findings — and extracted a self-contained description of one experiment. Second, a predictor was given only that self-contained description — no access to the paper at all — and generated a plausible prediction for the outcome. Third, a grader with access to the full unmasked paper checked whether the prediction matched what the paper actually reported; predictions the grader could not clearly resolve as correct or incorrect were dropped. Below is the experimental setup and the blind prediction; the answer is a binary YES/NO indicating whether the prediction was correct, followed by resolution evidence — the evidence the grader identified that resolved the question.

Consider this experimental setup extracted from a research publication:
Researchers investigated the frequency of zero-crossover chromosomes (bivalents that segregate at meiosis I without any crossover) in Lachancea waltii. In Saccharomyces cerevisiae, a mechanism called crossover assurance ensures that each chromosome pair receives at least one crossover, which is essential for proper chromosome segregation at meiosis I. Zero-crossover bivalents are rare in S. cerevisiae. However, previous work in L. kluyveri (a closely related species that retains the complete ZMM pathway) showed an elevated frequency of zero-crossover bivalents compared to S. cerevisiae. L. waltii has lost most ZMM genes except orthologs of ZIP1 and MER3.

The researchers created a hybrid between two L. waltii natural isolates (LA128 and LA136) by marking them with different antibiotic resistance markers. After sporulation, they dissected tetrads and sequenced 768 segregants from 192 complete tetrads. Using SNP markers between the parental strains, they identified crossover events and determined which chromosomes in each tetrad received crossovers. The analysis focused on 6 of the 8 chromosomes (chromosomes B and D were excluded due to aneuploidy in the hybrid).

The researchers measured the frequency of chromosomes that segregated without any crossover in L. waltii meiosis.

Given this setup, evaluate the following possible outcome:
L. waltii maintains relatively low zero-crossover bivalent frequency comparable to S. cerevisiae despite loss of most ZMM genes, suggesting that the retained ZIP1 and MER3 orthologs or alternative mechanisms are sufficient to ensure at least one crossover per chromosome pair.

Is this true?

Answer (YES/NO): NO